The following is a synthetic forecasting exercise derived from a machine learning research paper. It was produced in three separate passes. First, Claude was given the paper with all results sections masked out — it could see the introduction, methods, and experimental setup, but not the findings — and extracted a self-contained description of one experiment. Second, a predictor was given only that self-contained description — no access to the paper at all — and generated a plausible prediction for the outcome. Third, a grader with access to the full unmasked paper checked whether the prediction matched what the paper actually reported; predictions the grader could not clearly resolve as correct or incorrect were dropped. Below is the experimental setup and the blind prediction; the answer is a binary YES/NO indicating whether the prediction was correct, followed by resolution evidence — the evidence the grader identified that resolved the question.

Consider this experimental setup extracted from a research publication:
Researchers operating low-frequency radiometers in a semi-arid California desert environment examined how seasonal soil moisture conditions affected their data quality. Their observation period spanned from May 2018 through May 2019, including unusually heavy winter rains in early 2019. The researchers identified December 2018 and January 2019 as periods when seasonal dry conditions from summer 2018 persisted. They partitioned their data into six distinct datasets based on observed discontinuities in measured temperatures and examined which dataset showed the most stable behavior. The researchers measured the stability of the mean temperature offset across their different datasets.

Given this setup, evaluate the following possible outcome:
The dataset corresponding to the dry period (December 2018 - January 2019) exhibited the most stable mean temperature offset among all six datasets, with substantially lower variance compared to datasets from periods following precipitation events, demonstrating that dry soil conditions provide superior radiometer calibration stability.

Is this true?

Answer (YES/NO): NO